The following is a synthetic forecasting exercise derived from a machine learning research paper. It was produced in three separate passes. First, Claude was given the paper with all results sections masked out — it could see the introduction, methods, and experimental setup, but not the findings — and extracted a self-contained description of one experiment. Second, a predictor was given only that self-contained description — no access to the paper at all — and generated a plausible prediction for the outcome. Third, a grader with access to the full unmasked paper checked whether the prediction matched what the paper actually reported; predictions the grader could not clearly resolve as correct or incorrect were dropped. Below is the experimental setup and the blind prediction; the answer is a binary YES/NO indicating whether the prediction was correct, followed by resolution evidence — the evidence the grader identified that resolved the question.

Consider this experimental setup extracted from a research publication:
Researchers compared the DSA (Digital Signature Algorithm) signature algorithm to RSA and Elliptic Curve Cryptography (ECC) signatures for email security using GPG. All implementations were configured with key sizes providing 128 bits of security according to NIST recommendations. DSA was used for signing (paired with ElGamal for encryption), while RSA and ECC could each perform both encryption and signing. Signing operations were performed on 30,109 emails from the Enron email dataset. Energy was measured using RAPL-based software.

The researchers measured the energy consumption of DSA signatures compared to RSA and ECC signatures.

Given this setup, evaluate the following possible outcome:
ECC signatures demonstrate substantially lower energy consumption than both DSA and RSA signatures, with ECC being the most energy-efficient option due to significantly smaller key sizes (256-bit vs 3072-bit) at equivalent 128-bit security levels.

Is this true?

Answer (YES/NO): NO